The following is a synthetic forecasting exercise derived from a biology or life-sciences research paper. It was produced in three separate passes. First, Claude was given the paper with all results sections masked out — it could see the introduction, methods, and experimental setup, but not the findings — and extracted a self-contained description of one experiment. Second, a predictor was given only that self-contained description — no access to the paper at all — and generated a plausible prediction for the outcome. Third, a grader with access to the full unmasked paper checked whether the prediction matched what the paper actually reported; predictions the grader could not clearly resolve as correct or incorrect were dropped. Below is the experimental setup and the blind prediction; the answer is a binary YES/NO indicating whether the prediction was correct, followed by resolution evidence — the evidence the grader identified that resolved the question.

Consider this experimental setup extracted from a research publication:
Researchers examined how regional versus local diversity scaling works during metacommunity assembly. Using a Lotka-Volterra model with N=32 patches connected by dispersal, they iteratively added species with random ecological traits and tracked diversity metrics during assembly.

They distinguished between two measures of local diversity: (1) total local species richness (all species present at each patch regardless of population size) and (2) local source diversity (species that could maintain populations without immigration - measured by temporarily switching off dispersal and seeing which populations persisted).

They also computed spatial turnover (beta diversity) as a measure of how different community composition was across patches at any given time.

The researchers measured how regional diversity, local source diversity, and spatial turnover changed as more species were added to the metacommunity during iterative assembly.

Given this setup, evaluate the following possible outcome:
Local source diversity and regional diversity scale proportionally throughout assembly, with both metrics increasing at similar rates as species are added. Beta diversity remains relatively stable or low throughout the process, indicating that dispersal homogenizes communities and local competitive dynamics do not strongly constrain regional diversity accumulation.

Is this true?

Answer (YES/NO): NO